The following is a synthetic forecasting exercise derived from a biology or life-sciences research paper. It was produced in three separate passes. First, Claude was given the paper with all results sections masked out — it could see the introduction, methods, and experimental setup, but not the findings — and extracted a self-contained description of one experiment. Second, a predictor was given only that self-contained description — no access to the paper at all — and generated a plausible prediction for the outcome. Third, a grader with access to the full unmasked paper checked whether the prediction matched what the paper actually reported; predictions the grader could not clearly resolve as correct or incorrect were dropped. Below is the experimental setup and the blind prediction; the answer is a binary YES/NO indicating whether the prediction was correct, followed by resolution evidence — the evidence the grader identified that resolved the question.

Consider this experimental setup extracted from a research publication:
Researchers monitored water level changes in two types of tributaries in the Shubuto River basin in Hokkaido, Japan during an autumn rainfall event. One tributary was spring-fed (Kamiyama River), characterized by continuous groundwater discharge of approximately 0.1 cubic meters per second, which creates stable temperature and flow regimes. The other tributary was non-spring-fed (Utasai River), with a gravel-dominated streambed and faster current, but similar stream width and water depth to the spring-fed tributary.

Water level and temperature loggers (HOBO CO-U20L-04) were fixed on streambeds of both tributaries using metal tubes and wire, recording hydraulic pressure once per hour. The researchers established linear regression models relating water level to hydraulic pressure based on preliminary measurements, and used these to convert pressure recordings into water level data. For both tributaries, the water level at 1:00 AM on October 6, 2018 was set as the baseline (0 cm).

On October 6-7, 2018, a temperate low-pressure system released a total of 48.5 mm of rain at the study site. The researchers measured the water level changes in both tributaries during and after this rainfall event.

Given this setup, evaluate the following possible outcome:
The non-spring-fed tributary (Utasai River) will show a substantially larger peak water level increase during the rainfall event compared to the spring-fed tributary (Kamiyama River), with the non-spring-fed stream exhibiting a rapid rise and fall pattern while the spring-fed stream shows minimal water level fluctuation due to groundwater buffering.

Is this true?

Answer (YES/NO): YES